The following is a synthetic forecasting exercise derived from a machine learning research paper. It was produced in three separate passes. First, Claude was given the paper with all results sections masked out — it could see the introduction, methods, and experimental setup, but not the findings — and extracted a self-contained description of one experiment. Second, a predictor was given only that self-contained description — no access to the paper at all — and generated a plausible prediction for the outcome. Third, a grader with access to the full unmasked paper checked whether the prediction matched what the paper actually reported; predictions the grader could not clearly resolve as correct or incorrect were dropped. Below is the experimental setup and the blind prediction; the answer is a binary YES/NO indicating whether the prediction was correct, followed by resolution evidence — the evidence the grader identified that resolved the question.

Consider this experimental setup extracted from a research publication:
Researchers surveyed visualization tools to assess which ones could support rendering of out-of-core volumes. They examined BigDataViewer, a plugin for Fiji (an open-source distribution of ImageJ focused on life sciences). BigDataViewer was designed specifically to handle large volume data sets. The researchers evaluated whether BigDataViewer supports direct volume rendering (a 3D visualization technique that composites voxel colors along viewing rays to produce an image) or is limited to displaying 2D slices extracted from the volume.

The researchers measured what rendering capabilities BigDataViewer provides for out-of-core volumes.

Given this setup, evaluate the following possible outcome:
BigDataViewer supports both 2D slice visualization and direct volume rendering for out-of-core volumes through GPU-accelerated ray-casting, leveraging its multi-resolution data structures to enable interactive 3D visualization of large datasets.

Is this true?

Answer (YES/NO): NO